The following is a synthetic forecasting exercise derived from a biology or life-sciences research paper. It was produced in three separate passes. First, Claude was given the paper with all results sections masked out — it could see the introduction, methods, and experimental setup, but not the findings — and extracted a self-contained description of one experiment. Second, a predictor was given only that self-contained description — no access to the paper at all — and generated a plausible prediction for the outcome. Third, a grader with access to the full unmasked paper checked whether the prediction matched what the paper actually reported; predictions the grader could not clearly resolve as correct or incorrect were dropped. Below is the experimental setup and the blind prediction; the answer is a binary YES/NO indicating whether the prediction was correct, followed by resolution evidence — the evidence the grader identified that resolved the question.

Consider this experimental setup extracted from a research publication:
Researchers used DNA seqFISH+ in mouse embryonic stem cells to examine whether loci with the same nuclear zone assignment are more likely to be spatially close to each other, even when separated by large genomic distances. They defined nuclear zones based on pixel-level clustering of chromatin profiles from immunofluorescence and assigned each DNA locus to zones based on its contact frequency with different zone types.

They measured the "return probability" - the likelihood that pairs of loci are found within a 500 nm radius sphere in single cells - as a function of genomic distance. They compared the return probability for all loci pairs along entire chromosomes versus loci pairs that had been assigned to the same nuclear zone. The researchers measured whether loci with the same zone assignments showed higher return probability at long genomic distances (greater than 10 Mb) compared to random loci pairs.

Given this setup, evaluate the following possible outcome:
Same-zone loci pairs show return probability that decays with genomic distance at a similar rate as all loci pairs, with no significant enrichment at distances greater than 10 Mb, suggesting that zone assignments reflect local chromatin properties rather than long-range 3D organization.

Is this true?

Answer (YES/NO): NO